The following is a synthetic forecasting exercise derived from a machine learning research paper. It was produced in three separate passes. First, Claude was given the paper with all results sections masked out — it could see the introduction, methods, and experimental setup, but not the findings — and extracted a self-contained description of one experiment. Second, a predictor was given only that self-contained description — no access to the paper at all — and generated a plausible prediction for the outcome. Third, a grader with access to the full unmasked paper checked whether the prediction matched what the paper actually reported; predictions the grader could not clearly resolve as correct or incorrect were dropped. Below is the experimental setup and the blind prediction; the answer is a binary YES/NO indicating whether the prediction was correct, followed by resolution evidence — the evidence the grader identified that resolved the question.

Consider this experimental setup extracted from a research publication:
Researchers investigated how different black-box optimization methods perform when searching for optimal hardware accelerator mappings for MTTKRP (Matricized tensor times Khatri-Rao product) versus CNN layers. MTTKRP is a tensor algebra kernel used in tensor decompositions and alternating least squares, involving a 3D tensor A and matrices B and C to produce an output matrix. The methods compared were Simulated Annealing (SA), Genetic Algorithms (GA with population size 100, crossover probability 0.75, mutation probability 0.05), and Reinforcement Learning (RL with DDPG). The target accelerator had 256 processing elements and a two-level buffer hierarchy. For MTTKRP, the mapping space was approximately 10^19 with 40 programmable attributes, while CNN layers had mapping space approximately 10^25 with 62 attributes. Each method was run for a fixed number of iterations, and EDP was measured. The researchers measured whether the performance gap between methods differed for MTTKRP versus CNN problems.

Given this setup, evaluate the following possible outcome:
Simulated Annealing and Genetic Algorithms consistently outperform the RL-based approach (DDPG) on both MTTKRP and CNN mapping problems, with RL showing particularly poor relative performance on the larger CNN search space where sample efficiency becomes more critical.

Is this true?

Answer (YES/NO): NO